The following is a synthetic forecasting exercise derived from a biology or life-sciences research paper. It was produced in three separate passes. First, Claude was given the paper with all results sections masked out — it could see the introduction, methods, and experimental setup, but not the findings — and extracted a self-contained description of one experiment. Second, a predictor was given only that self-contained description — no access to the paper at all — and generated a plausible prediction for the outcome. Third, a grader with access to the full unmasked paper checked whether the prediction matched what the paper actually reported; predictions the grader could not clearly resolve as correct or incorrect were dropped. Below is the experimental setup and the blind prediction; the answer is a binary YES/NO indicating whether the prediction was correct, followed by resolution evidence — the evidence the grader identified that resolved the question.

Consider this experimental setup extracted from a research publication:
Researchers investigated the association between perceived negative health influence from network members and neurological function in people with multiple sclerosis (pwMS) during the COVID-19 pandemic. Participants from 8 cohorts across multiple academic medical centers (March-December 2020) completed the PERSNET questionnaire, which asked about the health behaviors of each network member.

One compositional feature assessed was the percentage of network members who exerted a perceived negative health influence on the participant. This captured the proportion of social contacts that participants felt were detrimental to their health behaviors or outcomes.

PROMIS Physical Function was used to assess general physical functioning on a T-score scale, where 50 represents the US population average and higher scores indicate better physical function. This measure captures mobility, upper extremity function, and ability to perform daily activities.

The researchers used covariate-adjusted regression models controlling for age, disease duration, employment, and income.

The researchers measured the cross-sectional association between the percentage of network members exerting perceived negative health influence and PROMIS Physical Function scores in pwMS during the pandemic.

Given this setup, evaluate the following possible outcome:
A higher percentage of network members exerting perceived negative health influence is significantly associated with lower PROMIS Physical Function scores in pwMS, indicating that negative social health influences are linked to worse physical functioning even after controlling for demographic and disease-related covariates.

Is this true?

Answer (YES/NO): NO